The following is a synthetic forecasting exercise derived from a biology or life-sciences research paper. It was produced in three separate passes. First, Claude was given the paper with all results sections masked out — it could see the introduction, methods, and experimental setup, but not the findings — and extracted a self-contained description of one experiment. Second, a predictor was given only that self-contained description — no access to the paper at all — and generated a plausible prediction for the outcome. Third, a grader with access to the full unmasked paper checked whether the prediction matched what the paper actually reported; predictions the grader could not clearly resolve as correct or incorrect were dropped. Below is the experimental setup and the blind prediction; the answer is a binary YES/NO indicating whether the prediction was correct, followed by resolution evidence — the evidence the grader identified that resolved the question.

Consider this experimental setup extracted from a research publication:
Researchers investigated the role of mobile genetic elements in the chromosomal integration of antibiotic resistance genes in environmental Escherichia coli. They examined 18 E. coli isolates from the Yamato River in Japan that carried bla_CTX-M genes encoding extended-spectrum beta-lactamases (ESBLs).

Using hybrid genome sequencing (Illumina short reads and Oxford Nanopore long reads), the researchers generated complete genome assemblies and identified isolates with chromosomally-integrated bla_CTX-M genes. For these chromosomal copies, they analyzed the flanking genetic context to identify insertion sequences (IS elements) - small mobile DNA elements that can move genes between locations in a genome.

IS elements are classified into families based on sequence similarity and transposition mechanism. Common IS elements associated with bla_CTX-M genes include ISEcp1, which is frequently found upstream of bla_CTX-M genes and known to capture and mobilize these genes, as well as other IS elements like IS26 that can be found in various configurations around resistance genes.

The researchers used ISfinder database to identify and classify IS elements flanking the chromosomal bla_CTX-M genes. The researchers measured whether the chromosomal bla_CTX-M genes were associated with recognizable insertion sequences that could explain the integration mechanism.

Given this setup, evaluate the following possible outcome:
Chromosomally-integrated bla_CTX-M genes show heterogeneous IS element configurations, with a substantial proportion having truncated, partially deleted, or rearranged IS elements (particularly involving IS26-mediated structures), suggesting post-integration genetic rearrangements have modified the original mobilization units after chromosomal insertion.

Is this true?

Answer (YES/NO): NO